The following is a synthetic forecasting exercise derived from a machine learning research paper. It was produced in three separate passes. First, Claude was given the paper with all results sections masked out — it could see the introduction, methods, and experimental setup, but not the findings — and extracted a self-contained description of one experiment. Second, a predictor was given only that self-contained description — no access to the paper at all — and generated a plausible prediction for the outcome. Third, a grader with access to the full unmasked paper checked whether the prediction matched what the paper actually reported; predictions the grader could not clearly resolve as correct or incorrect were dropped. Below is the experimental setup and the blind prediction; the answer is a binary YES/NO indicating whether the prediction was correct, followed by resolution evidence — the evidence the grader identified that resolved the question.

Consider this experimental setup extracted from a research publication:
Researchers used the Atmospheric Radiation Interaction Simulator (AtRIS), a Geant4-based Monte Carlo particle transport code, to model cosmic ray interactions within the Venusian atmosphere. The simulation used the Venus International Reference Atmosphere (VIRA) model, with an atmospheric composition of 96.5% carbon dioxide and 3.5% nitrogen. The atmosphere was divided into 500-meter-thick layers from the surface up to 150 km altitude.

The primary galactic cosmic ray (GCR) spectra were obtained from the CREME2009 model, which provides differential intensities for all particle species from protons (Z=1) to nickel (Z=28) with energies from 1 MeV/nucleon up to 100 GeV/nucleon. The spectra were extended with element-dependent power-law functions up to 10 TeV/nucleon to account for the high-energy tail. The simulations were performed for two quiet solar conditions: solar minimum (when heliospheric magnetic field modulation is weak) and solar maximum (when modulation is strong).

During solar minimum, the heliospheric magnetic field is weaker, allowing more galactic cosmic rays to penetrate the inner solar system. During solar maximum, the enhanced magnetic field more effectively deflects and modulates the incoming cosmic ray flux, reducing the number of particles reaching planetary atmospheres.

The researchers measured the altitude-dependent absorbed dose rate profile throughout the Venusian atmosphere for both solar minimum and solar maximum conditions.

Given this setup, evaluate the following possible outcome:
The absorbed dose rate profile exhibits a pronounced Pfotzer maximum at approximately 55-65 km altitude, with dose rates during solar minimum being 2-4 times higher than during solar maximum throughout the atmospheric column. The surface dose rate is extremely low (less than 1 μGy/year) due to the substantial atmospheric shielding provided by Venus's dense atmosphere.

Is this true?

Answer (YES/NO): NO